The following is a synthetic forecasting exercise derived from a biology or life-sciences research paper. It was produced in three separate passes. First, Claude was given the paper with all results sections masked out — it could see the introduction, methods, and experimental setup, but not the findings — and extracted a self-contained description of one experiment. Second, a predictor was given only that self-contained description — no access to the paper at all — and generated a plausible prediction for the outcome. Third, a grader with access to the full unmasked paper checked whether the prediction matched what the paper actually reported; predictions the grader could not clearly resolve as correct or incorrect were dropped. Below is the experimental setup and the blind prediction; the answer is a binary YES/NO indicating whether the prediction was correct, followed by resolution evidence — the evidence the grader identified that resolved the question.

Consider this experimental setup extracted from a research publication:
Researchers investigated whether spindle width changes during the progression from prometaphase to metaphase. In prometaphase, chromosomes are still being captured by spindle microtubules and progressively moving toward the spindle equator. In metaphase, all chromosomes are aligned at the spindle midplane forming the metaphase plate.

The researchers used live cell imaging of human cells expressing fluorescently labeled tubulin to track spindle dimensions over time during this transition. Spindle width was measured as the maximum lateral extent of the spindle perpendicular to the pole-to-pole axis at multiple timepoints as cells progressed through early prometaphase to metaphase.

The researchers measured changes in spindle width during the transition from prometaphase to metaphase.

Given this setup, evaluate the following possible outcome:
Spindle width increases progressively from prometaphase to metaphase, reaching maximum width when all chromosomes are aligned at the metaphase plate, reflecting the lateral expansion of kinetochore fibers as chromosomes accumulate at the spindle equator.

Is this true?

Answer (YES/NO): YES